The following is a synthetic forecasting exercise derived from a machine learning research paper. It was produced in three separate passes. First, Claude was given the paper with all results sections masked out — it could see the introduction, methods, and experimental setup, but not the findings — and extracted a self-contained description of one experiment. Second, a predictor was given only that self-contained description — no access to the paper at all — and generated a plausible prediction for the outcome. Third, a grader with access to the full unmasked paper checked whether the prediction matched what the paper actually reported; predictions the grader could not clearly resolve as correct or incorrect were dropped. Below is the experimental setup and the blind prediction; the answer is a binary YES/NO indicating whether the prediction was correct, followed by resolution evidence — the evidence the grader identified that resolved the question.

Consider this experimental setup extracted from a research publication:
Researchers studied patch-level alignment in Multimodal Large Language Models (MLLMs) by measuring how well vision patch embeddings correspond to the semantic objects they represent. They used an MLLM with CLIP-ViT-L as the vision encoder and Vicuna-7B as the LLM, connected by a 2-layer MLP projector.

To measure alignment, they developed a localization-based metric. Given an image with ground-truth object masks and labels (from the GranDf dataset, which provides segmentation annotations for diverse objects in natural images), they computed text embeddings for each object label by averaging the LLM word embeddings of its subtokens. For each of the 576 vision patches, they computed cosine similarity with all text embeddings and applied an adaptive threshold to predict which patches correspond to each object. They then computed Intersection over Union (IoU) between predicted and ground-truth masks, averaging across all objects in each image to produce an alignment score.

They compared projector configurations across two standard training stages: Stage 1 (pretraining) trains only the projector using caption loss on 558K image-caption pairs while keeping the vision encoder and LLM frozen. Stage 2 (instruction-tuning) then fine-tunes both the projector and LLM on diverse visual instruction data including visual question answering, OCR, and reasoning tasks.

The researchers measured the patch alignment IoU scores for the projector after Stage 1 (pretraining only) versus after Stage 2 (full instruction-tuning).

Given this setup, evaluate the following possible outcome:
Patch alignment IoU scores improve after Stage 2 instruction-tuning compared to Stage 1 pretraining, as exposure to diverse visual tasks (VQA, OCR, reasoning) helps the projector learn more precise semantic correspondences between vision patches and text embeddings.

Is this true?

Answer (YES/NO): YES